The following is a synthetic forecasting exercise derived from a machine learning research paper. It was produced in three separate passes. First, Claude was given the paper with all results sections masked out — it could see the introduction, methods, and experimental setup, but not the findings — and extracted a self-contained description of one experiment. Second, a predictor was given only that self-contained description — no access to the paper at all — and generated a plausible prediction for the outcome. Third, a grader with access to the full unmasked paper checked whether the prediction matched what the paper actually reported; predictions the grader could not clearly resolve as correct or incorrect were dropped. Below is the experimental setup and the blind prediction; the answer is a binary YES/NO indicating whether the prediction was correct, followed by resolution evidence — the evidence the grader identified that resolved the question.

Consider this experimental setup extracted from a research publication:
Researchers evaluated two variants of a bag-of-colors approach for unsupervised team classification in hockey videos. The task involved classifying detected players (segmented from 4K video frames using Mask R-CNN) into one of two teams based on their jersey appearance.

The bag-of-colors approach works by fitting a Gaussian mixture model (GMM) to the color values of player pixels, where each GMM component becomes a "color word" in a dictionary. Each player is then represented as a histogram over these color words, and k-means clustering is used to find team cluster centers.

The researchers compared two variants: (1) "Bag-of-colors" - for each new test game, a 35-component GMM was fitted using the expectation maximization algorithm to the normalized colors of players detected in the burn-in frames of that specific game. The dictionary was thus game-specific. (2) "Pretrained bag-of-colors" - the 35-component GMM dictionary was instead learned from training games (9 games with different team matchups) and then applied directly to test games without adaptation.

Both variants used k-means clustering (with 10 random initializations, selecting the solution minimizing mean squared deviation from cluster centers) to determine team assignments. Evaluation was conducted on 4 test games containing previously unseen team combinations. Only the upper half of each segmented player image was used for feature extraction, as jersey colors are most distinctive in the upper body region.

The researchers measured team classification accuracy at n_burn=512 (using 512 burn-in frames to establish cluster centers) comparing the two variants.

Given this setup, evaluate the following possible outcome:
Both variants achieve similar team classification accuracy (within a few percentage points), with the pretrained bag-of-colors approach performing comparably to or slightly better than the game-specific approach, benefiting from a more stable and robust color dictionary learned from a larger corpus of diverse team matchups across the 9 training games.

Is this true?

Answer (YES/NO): NO